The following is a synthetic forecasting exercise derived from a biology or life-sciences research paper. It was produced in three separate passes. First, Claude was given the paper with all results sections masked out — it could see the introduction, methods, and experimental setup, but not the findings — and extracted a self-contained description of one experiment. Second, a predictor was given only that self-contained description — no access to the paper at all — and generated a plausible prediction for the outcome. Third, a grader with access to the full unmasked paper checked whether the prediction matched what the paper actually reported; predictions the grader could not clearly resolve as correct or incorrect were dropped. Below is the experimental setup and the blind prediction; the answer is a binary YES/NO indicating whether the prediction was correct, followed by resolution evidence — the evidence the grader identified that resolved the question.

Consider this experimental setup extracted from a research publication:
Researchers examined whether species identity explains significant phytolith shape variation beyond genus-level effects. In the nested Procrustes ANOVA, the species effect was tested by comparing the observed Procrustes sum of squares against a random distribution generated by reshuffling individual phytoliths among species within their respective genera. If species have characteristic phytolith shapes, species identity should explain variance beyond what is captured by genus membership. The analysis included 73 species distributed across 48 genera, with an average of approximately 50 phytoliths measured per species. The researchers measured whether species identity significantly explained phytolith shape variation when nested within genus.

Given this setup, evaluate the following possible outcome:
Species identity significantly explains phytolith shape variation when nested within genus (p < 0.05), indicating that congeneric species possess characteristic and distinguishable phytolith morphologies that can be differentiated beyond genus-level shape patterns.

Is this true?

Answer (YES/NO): YES